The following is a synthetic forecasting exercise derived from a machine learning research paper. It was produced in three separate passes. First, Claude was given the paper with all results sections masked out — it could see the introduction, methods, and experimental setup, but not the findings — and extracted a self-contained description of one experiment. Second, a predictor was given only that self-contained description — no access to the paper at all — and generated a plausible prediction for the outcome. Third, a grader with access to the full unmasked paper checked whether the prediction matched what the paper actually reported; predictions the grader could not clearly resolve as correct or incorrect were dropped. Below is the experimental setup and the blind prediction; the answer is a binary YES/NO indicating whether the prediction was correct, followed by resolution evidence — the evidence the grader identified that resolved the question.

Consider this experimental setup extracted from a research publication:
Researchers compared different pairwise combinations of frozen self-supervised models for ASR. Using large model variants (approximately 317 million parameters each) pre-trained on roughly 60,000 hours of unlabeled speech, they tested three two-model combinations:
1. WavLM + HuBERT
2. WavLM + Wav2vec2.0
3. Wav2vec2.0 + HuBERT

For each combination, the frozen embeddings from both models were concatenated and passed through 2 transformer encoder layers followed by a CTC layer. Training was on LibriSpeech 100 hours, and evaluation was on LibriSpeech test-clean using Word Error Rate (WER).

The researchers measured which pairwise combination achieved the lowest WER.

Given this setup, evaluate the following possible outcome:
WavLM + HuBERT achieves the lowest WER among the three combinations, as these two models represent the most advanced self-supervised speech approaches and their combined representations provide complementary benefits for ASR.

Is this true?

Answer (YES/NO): YES